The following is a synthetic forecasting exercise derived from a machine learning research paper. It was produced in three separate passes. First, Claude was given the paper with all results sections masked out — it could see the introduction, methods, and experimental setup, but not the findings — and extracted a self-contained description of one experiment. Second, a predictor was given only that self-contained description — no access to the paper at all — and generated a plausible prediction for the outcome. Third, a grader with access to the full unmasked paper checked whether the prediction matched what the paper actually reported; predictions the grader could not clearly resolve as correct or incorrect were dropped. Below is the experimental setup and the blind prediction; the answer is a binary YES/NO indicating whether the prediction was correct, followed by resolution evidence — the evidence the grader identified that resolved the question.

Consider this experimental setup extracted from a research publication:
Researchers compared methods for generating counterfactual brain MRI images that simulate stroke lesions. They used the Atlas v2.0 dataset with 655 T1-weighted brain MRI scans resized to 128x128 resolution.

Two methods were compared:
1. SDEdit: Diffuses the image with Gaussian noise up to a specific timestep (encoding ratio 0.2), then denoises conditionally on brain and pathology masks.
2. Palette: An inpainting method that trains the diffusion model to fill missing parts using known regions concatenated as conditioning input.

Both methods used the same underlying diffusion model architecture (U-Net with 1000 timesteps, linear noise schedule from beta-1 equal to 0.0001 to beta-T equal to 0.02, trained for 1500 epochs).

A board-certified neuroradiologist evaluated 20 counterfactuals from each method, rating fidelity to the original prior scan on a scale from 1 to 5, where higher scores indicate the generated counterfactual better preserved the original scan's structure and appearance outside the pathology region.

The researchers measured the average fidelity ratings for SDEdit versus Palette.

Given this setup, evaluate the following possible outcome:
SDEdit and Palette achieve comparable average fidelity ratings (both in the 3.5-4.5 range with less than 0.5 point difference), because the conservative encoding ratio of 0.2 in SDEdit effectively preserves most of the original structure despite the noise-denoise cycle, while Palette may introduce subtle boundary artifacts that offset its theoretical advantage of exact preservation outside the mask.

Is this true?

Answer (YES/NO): NO